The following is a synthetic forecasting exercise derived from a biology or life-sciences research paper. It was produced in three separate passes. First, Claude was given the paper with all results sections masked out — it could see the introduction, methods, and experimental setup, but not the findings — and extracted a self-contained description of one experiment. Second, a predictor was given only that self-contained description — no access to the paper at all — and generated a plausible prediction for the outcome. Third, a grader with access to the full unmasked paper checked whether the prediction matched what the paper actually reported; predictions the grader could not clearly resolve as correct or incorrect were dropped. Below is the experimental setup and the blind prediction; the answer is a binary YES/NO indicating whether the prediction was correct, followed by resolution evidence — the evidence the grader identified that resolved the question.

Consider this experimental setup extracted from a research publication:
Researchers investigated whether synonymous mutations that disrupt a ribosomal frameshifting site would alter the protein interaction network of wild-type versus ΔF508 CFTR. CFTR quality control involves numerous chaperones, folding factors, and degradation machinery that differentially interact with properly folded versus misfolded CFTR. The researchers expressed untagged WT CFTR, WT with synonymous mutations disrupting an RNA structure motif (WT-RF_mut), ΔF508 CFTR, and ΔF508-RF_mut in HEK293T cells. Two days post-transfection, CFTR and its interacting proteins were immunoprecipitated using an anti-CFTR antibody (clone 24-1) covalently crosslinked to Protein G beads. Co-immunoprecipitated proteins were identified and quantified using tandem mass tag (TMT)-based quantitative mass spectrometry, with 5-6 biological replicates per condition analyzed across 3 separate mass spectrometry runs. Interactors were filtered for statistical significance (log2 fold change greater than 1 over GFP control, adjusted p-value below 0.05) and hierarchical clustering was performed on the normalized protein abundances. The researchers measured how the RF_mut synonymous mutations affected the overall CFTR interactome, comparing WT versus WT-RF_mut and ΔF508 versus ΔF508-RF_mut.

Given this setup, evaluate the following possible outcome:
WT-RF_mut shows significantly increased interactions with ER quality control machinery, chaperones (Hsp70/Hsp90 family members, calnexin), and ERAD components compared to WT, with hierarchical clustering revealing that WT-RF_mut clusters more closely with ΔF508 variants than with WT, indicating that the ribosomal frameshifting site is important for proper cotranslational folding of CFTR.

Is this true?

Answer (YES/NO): NO